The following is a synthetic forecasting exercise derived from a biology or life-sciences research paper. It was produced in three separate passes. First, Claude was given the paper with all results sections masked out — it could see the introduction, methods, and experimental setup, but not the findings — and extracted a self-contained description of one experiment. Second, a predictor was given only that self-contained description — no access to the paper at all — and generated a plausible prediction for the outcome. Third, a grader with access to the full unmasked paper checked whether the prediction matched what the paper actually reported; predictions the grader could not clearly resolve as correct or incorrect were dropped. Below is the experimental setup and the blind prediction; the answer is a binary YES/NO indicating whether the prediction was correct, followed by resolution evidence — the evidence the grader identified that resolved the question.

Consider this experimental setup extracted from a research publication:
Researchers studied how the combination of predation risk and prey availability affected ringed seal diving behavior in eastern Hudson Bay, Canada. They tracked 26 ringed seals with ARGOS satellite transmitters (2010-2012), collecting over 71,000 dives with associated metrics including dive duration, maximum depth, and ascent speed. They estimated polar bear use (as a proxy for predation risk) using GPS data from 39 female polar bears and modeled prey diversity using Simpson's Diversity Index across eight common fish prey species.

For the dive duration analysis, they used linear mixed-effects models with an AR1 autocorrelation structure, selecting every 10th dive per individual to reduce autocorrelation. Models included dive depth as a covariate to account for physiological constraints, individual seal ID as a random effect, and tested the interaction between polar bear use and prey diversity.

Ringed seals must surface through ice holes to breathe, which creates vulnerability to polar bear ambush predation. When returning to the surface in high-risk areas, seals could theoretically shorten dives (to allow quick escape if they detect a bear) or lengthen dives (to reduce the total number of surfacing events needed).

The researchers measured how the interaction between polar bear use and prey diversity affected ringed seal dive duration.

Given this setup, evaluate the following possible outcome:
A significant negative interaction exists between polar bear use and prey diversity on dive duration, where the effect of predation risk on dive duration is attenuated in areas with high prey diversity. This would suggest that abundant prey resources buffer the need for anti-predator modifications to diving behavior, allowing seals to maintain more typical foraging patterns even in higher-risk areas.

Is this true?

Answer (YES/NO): NO